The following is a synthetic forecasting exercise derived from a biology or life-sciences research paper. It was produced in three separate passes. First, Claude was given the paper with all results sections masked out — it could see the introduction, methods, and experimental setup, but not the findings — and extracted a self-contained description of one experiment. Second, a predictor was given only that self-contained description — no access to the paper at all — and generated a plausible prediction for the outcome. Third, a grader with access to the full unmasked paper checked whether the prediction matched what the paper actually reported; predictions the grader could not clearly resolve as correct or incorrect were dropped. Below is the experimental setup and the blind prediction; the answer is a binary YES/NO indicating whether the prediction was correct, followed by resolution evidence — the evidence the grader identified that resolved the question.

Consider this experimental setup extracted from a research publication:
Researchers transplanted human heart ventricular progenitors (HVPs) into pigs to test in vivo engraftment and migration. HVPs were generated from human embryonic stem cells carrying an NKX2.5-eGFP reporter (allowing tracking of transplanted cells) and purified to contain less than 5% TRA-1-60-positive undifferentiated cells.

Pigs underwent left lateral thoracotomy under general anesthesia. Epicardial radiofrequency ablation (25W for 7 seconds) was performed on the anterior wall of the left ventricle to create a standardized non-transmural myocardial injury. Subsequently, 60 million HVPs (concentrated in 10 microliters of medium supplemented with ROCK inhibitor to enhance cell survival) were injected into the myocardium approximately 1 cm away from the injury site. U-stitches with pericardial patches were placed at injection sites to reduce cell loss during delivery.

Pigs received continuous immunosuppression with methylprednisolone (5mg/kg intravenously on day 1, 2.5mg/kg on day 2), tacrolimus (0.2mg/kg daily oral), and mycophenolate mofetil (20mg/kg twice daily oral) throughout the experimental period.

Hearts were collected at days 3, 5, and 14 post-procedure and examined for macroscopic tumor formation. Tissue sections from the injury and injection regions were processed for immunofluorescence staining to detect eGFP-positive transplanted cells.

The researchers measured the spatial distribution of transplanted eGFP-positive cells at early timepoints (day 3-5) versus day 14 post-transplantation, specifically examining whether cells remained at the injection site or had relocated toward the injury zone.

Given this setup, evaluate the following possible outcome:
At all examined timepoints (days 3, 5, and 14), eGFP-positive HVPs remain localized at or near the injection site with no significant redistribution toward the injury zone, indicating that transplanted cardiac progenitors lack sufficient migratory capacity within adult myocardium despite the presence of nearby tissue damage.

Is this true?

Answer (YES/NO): NO